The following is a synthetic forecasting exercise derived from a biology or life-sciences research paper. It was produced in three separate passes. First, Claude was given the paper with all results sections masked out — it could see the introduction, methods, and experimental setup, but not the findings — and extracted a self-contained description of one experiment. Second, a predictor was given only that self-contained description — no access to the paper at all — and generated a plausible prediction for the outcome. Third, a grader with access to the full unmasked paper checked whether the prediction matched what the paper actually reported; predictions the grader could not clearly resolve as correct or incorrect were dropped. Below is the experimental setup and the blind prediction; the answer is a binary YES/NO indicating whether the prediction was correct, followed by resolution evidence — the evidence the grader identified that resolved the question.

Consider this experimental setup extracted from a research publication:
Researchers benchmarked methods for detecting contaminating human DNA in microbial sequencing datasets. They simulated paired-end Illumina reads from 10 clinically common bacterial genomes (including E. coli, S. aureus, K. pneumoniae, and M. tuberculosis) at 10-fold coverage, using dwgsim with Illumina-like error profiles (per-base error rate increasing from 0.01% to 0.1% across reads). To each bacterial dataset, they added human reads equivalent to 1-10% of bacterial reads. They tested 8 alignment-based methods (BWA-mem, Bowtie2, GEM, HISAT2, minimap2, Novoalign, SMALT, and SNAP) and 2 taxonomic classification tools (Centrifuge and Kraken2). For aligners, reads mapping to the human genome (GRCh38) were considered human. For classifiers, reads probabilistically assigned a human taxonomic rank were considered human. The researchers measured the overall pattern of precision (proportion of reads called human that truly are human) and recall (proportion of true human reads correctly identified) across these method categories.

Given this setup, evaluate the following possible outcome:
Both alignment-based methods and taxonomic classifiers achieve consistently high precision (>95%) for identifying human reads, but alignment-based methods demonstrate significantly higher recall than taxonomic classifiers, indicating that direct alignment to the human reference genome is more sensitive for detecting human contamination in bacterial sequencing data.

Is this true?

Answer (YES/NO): NO